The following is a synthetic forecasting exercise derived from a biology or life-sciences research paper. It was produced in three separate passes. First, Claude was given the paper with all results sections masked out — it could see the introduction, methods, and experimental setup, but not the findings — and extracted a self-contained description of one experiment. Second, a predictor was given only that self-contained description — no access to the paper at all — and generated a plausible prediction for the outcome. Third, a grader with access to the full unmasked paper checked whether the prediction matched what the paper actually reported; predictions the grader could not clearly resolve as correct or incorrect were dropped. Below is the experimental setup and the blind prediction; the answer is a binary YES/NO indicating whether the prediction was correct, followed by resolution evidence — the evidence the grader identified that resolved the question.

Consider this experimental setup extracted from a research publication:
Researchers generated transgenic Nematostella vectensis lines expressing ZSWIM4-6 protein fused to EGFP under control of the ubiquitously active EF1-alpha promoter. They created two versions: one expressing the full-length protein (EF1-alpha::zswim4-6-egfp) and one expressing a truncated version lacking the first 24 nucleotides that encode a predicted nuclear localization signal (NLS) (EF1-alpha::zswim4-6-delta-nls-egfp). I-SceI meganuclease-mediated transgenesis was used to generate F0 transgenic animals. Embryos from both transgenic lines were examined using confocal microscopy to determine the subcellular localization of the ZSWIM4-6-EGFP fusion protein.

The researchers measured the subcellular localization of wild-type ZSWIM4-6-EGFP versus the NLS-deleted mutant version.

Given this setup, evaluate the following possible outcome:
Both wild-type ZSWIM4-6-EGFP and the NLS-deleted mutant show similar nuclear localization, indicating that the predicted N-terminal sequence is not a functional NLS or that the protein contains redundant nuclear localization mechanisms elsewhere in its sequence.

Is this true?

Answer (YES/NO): NO